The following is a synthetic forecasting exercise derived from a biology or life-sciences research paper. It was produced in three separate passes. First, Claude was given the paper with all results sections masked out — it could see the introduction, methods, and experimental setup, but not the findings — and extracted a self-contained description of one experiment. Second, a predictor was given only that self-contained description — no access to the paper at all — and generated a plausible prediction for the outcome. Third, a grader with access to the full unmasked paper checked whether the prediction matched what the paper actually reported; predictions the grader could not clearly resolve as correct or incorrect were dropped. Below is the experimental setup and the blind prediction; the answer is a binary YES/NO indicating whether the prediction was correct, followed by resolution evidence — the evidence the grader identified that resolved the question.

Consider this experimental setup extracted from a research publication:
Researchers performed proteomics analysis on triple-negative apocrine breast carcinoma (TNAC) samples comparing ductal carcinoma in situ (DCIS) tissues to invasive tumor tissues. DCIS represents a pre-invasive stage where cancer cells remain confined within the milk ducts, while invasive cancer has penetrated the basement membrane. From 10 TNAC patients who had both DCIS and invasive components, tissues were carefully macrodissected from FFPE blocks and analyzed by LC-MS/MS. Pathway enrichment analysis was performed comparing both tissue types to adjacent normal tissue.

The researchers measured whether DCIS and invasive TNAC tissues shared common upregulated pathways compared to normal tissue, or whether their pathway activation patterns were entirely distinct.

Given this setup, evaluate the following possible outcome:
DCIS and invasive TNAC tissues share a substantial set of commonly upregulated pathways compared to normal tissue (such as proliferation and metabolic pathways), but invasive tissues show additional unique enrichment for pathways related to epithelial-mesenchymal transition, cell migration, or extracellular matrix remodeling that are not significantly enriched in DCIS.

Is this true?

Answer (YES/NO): NO